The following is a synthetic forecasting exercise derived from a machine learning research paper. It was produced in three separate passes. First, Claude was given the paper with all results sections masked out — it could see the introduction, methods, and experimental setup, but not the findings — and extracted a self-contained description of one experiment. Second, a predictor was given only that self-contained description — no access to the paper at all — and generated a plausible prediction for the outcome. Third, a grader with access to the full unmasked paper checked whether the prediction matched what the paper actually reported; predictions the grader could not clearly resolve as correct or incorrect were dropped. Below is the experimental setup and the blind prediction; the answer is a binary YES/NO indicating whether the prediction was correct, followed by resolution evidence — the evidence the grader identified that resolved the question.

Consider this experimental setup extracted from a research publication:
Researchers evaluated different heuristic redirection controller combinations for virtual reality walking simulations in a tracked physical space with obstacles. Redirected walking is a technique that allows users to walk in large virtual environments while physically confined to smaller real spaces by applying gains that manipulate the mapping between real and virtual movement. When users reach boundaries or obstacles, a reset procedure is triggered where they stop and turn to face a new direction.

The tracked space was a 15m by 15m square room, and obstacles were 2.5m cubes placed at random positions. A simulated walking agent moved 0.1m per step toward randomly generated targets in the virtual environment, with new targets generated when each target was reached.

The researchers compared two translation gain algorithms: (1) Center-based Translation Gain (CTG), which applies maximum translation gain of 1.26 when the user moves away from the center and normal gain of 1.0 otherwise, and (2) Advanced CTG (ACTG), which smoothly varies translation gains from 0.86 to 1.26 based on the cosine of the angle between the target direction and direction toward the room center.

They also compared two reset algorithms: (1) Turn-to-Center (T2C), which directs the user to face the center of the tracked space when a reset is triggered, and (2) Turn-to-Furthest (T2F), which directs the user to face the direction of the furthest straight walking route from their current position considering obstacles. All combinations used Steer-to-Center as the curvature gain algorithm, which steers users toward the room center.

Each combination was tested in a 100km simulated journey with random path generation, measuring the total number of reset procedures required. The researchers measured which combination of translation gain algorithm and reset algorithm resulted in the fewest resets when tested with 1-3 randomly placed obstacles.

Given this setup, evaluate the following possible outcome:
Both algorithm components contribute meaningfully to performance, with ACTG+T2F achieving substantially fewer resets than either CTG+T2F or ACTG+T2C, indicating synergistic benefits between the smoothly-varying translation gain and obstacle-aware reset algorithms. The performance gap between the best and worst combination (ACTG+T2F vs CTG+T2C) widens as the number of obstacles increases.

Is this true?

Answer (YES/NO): NO